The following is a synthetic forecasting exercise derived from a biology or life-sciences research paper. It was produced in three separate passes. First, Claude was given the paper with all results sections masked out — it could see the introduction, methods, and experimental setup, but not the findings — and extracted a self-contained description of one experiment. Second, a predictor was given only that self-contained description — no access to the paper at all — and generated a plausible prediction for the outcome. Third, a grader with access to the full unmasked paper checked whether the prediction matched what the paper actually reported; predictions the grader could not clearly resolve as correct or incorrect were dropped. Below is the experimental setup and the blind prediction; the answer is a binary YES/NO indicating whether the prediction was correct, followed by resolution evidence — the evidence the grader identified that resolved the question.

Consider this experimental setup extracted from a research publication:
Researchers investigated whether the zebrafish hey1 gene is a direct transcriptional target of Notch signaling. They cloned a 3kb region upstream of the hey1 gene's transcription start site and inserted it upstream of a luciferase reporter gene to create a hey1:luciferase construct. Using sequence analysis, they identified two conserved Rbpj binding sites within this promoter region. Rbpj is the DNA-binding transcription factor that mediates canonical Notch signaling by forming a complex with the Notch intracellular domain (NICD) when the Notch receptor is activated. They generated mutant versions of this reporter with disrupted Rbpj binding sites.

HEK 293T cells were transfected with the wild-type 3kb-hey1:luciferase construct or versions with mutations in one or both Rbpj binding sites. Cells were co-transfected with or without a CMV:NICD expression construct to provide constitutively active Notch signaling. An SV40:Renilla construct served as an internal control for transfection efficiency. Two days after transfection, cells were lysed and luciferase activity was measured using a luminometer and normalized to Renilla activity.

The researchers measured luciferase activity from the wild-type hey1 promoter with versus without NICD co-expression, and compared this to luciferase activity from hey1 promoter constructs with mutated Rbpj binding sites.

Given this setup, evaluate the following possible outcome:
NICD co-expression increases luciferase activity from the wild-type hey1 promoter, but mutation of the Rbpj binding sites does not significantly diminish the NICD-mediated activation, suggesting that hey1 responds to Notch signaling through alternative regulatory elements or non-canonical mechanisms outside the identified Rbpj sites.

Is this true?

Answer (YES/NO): NO